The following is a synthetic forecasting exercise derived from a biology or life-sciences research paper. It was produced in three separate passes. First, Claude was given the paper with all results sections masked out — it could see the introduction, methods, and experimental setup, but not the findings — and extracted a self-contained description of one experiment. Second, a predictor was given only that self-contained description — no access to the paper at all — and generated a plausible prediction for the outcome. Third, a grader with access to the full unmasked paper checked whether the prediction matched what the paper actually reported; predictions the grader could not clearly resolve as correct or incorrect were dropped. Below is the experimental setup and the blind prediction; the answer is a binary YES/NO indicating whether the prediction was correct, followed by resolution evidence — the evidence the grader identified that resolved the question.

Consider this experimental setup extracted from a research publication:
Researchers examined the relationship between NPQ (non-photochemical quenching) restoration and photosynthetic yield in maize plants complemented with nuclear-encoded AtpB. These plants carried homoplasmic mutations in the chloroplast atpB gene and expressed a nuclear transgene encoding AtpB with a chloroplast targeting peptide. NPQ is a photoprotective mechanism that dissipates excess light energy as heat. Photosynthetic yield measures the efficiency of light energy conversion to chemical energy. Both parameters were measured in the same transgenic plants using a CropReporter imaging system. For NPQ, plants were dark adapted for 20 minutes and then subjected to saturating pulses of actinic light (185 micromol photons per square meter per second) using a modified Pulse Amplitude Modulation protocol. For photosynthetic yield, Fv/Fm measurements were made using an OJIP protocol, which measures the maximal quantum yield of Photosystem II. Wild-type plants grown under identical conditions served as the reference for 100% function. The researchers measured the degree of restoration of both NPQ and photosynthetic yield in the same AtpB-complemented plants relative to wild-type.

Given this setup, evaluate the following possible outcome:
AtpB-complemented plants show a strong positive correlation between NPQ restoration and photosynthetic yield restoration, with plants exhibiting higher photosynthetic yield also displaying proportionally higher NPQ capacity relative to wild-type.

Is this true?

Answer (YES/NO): NO